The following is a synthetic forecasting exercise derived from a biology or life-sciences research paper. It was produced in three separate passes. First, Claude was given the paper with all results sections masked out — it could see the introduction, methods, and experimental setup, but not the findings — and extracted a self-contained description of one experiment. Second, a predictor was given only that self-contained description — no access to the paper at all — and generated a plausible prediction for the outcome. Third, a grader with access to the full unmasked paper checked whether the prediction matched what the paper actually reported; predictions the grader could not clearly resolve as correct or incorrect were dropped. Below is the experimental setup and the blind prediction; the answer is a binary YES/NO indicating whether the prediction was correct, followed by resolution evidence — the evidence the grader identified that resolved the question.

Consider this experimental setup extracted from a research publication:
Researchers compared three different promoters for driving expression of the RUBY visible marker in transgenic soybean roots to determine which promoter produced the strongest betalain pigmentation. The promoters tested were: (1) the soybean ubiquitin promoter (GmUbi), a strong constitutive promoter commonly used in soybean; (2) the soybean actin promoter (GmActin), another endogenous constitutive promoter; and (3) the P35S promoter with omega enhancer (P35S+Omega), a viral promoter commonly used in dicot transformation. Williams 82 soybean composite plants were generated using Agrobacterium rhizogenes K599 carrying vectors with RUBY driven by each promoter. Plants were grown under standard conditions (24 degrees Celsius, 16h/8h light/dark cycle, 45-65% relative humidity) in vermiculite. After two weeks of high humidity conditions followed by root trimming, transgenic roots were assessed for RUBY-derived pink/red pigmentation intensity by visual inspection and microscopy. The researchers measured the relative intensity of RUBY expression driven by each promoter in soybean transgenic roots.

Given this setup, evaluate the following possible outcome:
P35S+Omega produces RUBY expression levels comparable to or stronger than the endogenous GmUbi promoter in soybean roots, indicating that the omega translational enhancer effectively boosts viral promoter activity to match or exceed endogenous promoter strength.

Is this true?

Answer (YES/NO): NO